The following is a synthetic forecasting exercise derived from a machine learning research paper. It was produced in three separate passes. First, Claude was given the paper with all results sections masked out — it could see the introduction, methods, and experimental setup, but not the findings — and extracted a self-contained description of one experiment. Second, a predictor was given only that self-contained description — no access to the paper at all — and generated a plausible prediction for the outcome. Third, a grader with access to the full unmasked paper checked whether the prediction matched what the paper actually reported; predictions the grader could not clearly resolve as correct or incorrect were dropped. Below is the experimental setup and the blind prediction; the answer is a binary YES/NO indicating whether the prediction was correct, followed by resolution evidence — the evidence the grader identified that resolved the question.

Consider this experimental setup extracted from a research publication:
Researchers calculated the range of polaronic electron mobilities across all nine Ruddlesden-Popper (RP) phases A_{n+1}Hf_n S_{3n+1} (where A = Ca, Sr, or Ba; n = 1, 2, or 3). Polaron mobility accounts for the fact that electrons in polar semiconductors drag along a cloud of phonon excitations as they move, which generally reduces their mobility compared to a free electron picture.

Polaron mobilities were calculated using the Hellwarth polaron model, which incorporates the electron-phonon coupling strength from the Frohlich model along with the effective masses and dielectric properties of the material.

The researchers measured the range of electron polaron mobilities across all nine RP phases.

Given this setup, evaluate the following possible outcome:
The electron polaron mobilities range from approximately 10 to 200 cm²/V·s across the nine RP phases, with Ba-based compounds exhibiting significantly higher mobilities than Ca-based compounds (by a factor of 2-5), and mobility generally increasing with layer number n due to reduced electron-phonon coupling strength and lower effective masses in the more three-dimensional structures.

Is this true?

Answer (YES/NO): NO